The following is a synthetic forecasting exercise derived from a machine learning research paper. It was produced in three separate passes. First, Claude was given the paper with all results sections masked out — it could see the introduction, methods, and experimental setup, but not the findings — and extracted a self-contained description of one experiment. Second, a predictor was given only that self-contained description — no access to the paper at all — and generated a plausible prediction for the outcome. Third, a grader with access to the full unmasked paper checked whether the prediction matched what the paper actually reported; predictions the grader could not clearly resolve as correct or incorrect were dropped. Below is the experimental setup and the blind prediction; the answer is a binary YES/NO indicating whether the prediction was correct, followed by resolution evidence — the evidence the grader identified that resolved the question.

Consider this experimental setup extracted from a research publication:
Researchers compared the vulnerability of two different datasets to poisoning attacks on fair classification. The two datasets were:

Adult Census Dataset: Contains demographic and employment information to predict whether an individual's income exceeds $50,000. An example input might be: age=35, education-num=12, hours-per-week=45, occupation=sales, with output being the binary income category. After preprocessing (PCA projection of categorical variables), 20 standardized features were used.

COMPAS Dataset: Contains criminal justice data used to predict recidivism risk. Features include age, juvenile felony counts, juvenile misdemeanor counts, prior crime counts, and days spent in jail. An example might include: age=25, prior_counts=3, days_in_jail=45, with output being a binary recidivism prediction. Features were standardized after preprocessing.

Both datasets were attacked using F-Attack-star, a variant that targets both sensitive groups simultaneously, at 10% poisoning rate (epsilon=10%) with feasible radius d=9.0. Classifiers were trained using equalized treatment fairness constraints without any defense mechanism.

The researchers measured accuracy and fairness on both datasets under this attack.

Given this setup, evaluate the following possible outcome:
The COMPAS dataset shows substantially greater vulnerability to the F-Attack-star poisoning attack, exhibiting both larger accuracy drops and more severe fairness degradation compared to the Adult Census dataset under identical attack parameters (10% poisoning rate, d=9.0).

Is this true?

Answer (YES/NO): NO